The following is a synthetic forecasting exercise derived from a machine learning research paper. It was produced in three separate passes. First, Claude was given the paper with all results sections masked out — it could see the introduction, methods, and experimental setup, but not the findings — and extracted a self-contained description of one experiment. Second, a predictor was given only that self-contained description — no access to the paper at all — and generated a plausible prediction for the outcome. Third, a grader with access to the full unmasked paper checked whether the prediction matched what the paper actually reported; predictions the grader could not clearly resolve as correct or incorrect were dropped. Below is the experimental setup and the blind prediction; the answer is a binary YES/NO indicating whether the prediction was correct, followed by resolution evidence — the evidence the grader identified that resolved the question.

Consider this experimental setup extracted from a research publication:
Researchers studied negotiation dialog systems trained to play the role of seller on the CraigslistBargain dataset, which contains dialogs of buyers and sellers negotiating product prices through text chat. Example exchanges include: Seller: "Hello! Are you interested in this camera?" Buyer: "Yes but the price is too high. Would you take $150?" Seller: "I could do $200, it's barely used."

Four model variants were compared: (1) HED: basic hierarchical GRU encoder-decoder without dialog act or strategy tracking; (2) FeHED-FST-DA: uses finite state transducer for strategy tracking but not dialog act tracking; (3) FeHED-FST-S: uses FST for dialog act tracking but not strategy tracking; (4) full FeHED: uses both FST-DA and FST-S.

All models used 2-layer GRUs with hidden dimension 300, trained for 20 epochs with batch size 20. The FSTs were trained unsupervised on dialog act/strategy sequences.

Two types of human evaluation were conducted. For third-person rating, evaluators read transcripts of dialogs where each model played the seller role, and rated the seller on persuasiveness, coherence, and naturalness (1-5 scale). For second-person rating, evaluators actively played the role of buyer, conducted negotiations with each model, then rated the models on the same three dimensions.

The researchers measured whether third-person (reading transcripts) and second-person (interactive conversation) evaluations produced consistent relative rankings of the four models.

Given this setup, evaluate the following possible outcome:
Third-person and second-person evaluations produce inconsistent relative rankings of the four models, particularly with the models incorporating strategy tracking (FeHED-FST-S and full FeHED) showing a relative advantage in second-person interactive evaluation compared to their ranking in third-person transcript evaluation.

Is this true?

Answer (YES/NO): NO